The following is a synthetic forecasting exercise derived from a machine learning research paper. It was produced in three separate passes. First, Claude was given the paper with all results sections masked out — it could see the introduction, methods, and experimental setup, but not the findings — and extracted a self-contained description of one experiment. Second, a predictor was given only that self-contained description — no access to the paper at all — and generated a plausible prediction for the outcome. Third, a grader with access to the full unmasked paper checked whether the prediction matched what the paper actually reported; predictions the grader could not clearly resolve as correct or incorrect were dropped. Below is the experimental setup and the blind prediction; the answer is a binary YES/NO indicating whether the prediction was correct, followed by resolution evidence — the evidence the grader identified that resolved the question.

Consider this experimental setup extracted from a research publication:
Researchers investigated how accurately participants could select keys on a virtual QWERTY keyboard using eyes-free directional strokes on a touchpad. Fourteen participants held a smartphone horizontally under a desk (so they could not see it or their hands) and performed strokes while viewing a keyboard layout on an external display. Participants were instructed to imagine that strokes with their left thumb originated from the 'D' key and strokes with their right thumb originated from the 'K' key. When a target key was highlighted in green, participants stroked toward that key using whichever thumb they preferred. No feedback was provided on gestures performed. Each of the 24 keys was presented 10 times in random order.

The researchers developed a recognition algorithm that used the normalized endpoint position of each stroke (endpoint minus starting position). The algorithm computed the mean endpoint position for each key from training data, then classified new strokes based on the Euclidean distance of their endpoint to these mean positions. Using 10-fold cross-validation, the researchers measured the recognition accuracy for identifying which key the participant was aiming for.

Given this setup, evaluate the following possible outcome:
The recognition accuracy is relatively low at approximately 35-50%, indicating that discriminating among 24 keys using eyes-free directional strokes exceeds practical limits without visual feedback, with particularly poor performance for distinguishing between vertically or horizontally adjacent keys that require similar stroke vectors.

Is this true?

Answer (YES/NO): NO